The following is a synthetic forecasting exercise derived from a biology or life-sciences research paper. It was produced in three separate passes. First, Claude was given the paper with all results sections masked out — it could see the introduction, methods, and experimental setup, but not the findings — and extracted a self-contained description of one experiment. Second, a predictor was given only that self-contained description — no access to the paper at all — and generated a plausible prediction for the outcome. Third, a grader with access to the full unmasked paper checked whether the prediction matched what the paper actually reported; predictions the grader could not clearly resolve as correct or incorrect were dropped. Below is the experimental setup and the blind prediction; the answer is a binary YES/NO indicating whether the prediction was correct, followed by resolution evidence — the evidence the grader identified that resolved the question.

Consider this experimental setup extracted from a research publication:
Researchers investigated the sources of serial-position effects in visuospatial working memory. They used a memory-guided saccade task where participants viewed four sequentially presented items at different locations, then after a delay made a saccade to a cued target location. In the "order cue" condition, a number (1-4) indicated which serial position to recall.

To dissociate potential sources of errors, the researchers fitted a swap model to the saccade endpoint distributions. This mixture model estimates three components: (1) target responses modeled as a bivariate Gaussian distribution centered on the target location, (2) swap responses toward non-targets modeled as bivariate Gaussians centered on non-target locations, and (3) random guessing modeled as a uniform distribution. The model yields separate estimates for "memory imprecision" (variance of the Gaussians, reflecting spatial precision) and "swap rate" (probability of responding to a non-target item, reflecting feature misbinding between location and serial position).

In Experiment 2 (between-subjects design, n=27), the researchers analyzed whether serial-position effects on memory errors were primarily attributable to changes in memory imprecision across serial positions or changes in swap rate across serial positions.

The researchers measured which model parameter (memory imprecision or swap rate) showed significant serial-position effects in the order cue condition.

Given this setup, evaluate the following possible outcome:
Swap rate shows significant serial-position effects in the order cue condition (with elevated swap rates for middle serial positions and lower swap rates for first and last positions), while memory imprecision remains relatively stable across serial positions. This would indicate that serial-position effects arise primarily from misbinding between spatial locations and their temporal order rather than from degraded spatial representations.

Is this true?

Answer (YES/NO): YES